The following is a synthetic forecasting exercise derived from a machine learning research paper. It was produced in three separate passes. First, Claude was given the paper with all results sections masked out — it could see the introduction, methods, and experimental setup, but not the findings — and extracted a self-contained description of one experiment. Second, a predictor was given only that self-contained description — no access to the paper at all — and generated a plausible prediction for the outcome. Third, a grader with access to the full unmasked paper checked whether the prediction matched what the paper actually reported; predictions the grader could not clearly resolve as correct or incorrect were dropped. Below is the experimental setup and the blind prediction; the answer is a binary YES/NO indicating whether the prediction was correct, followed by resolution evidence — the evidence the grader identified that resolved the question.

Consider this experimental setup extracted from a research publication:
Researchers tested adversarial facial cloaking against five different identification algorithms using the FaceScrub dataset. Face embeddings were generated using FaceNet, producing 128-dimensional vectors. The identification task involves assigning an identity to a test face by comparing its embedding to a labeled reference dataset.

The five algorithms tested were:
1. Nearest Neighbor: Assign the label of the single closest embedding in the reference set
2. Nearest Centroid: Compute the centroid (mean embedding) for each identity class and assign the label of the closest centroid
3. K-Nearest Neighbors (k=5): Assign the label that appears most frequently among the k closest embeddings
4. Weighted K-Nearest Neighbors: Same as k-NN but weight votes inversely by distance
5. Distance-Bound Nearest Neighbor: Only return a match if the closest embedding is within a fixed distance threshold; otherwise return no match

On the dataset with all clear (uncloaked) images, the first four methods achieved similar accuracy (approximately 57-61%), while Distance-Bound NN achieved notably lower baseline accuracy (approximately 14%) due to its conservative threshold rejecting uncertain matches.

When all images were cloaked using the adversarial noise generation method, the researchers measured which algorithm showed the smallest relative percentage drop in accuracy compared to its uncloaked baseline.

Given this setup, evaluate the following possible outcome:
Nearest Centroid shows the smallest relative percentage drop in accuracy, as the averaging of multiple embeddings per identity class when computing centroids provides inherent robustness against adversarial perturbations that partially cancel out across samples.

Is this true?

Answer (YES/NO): NO